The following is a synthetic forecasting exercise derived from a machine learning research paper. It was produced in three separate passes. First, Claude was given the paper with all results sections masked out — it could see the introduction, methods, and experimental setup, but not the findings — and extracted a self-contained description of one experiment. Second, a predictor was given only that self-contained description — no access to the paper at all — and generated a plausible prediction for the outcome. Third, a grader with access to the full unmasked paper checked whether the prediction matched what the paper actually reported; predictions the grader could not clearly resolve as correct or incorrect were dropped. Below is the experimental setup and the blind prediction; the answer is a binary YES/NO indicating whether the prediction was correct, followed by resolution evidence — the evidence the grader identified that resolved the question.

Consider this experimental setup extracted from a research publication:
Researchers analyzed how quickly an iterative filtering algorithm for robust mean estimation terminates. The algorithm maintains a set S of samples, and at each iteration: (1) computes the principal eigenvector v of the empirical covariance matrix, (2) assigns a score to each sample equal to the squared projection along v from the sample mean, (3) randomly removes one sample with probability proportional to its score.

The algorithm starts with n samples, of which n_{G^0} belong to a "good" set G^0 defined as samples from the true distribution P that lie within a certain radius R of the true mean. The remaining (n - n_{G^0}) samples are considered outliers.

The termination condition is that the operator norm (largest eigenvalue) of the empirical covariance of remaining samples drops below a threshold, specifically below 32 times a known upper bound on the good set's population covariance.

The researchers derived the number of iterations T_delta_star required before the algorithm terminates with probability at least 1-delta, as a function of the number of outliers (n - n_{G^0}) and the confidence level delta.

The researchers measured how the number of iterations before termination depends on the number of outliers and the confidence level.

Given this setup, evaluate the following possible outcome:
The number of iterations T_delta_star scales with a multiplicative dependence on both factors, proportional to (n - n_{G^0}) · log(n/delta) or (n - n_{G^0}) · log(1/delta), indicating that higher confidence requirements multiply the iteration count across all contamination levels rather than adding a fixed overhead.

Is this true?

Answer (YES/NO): NO